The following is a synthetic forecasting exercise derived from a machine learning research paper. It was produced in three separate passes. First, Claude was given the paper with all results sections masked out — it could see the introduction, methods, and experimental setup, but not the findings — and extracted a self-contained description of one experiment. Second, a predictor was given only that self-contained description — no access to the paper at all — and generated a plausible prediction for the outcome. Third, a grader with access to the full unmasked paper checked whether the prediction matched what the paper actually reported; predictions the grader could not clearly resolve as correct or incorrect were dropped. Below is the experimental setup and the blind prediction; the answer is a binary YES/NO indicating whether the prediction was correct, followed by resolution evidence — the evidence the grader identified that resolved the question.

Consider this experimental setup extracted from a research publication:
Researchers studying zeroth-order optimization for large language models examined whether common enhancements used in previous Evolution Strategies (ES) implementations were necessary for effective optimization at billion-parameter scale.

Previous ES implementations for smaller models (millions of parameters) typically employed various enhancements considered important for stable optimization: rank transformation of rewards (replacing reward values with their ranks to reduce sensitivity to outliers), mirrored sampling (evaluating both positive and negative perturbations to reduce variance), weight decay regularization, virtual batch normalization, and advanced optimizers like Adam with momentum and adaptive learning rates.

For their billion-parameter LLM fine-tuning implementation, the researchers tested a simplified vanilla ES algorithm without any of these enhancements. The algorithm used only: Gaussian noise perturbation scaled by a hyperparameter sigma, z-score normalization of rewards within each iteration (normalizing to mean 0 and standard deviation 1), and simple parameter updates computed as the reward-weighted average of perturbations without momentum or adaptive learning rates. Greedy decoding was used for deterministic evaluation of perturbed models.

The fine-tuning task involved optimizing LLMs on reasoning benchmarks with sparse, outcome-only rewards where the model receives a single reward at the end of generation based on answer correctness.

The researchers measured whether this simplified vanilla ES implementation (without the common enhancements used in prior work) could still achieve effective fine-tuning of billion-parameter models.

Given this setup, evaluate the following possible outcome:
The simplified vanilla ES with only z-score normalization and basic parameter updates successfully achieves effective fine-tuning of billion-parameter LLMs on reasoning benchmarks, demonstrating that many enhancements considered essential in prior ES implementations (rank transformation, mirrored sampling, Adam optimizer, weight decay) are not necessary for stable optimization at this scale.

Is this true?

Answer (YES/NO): YES